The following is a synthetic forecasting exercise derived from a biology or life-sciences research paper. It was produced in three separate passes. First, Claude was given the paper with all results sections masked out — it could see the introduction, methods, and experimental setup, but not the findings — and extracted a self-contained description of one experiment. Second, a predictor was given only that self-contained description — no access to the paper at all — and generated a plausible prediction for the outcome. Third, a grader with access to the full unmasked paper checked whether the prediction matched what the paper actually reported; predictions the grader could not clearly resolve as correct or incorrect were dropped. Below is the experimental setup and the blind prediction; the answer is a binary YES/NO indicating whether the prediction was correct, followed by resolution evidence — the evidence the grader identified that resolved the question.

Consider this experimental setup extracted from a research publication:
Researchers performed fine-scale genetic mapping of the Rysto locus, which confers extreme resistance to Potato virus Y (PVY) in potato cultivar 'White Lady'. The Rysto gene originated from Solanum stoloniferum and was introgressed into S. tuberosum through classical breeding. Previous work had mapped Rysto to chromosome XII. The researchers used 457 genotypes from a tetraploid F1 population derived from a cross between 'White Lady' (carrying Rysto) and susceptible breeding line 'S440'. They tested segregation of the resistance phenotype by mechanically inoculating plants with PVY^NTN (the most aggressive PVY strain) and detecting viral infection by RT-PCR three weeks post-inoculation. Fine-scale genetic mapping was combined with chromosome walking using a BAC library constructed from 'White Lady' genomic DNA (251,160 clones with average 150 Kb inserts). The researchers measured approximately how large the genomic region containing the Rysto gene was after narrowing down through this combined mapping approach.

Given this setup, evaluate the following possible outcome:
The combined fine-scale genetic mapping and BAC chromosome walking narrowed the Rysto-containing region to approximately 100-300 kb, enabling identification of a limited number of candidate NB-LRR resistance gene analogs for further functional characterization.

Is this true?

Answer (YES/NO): NO